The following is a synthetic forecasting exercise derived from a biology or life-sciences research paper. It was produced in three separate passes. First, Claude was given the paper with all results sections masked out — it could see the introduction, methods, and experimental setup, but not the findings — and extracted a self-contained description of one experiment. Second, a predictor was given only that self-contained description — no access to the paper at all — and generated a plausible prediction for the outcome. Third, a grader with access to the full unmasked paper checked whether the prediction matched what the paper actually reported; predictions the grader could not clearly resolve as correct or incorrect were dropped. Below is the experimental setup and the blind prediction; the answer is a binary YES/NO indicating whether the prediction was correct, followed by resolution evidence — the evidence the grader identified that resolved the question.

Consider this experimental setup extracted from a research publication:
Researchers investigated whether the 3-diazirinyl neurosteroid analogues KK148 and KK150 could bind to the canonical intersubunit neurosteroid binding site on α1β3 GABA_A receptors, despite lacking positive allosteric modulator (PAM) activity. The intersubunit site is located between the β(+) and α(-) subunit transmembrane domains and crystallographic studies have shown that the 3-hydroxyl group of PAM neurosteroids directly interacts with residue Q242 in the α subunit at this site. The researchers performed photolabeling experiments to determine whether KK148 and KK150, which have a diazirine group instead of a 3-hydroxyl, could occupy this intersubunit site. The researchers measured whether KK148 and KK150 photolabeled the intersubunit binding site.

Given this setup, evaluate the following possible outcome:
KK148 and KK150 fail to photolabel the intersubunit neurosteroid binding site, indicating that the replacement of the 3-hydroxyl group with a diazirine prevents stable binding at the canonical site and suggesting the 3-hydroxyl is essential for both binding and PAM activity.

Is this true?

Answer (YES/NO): NO